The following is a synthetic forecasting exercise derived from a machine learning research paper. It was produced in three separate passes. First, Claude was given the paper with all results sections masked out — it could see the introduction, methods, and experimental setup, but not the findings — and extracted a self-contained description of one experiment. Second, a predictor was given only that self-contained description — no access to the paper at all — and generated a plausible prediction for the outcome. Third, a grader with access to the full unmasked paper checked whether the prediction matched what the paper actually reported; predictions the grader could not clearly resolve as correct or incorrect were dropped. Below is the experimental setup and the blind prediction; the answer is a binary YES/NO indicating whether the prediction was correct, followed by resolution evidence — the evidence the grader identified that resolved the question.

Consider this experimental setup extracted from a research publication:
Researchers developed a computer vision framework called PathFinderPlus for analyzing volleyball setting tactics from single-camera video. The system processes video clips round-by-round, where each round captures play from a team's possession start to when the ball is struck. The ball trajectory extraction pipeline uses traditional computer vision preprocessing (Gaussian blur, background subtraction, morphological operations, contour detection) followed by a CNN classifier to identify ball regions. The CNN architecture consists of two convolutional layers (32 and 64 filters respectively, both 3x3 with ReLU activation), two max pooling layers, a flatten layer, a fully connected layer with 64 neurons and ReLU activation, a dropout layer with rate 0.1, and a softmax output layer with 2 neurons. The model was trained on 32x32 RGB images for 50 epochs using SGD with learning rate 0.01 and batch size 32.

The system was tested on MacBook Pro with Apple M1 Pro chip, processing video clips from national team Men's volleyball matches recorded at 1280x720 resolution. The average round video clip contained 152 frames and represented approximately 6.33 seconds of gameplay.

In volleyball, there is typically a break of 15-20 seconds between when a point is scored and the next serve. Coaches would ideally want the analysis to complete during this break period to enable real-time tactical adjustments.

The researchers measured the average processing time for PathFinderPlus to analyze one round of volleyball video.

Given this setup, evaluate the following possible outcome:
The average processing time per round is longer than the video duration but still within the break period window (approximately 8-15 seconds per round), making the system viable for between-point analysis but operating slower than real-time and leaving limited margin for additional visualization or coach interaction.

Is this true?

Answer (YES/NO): NO